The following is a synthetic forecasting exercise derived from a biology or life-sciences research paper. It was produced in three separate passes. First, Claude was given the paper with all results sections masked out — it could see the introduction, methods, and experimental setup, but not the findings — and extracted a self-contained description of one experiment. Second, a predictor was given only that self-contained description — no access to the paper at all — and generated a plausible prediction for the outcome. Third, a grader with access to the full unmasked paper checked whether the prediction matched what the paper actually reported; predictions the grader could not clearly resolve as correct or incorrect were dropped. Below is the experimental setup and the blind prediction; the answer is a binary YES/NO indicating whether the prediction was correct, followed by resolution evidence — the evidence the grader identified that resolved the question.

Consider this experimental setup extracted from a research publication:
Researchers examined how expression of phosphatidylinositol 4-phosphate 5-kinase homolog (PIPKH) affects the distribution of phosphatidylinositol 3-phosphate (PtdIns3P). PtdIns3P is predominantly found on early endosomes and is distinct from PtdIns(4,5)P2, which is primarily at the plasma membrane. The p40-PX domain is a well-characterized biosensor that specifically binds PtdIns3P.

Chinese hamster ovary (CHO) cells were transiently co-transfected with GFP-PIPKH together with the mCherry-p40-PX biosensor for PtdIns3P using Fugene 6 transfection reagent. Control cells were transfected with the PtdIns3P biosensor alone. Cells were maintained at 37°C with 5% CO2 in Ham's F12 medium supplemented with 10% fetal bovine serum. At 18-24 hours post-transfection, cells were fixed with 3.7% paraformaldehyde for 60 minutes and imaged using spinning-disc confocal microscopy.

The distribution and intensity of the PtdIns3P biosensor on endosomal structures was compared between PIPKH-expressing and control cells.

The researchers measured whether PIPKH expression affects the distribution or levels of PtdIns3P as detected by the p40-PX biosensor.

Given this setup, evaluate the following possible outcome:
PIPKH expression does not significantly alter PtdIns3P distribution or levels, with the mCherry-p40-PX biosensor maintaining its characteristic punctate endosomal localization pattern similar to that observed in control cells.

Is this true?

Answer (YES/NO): YES